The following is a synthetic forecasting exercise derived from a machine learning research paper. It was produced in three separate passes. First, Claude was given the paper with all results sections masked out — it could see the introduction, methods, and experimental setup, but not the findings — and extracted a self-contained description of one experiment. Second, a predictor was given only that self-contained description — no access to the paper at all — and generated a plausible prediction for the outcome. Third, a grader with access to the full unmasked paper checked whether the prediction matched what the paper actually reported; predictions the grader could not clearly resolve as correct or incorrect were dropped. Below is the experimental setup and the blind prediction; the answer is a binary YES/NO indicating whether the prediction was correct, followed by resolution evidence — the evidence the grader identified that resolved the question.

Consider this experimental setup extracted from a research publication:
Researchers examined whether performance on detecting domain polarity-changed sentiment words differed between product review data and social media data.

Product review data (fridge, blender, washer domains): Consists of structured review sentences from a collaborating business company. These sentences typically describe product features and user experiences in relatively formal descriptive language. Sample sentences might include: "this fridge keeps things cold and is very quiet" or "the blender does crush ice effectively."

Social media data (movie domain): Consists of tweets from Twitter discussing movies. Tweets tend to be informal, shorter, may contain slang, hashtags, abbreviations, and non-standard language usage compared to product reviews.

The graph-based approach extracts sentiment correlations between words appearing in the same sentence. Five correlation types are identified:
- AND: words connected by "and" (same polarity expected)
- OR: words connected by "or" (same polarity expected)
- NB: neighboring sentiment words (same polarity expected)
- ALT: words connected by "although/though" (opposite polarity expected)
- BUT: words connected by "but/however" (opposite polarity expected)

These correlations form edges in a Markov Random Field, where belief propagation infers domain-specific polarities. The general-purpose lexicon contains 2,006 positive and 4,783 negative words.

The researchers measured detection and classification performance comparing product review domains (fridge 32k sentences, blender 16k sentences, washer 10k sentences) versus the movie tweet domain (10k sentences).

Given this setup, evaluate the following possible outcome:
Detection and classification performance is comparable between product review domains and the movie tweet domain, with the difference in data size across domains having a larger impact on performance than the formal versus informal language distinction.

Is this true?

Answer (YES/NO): NO